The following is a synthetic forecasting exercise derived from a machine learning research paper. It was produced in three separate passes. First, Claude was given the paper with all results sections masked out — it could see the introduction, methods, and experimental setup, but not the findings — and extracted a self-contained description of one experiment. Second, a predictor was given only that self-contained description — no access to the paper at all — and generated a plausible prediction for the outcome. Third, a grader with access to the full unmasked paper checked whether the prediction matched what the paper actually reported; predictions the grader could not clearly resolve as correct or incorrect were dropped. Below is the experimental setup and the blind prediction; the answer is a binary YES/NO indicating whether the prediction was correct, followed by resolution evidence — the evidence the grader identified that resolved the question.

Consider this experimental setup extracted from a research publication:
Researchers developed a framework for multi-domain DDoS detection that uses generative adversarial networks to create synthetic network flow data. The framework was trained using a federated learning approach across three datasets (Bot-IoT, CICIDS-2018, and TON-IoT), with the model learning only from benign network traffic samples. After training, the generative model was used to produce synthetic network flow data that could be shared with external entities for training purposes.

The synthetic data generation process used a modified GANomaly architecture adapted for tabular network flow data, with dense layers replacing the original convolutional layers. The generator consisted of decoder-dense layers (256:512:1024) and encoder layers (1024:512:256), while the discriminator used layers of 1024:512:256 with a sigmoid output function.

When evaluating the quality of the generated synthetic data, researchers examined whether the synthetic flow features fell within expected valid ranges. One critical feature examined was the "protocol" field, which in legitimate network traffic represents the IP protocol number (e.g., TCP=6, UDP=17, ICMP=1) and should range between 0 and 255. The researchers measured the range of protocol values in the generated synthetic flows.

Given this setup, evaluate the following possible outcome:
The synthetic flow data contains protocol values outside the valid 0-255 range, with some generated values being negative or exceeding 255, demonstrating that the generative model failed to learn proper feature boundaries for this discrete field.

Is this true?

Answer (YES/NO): YES